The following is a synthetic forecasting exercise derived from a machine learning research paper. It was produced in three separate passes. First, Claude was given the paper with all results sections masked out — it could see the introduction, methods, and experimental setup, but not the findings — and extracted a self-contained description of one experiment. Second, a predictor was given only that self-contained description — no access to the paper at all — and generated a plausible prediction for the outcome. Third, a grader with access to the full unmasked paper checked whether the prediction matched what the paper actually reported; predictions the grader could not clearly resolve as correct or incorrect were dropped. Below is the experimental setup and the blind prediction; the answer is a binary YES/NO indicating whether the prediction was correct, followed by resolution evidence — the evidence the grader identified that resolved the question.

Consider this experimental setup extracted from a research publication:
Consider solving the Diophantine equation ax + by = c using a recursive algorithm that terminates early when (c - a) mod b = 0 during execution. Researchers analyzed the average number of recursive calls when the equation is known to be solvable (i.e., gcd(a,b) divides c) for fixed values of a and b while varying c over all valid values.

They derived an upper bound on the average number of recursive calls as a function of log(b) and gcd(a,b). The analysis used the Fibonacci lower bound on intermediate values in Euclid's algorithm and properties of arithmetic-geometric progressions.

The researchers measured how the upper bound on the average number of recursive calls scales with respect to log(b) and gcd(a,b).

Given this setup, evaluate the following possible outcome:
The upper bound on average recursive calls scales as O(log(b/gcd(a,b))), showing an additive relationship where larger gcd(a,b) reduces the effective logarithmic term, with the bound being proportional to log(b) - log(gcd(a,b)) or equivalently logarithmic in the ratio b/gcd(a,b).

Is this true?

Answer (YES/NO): NO